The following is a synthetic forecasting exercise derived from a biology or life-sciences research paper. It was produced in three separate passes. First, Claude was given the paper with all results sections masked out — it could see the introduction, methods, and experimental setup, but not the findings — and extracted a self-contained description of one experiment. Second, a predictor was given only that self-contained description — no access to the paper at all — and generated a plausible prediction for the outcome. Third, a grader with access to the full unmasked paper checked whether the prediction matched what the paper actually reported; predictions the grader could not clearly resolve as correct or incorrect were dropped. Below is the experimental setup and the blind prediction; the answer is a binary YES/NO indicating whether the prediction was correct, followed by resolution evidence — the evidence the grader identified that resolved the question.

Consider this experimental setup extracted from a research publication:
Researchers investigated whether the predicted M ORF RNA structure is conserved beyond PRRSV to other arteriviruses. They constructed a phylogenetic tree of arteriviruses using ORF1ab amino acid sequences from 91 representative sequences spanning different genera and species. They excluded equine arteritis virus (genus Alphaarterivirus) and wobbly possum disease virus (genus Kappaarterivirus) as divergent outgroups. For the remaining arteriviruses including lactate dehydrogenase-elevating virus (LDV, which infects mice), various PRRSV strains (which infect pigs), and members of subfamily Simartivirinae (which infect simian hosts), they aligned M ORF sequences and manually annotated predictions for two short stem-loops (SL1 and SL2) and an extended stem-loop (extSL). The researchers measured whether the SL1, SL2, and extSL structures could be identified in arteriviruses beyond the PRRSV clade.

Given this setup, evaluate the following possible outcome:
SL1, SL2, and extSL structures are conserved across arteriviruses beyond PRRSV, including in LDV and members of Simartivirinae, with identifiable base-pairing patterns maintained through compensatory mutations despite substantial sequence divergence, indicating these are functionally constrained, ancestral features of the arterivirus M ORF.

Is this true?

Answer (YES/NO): NO